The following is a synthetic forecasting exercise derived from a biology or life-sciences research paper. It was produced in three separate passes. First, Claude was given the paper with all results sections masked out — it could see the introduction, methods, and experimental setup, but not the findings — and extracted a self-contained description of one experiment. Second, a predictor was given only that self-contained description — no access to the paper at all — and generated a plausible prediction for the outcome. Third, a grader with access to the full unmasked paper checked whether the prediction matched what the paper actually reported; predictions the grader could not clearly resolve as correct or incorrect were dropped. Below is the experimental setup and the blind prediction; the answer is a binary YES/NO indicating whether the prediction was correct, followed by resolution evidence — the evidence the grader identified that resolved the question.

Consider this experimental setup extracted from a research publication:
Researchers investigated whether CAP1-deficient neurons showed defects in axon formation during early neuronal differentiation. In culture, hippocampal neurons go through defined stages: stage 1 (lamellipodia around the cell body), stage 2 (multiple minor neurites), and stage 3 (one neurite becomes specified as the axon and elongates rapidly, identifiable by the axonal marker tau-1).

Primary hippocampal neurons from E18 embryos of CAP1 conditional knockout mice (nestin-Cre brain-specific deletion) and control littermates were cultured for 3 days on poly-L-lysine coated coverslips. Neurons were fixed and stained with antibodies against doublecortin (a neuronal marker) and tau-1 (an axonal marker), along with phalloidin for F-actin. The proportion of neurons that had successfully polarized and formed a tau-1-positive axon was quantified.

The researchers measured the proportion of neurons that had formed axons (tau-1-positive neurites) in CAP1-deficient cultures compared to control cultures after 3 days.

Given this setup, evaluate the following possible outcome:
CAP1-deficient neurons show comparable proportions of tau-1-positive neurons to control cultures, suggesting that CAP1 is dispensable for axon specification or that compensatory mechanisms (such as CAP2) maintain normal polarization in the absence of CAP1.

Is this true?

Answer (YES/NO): NO